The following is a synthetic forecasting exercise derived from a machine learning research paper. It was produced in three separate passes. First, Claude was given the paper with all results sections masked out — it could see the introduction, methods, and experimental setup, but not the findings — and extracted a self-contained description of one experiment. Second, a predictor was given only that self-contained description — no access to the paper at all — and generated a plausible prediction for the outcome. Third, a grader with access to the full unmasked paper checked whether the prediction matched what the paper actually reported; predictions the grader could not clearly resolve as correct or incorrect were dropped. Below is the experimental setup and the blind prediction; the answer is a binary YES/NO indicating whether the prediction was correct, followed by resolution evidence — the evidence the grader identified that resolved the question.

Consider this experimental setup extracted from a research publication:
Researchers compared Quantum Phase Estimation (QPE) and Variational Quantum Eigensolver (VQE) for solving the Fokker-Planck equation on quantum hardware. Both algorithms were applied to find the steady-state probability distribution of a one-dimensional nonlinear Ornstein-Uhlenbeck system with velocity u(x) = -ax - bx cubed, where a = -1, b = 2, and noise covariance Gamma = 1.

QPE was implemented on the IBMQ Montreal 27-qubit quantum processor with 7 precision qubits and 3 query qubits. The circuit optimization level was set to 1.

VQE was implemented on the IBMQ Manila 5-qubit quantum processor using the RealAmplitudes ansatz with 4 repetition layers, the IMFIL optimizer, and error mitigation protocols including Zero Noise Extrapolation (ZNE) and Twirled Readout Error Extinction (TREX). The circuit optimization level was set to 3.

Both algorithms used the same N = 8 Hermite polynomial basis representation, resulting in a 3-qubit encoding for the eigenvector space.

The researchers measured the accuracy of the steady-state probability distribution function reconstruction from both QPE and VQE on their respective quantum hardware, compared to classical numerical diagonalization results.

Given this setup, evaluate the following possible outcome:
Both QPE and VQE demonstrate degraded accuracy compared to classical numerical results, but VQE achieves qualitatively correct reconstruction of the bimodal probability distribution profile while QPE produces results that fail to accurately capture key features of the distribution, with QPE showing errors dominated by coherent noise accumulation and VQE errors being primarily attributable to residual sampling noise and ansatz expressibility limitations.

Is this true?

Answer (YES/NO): NO